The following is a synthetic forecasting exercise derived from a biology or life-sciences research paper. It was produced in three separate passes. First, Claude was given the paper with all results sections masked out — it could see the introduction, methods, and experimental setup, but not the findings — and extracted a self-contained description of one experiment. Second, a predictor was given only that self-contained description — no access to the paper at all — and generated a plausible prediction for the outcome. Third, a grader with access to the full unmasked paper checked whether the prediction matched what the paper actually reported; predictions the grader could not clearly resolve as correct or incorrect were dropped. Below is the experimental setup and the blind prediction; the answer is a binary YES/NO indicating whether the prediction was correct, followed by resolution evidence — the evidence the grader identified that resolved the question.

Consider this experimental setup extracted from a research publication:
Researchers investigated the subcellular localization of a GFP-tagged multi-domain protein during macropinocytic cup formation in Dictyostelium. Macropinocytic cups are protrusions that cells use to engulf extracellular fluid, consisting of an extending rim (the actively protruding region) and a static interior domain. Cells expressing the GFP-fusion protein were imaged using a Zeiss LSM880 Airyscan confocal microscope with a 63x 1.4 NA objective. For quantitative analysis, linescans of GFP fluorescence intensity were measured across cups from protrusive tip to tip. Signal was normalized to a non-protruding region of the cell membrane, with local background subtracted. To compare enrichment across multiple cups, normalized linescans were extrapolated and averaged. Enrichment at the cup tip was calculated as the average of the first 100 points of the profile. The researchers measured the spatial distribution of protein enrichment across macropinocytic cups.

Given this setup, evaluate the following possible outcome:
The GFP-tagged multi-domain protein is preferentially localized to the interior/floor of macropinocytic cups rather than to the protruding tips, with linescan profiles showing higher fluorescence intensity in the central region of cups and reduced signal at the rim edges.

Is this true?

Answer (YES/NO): NO